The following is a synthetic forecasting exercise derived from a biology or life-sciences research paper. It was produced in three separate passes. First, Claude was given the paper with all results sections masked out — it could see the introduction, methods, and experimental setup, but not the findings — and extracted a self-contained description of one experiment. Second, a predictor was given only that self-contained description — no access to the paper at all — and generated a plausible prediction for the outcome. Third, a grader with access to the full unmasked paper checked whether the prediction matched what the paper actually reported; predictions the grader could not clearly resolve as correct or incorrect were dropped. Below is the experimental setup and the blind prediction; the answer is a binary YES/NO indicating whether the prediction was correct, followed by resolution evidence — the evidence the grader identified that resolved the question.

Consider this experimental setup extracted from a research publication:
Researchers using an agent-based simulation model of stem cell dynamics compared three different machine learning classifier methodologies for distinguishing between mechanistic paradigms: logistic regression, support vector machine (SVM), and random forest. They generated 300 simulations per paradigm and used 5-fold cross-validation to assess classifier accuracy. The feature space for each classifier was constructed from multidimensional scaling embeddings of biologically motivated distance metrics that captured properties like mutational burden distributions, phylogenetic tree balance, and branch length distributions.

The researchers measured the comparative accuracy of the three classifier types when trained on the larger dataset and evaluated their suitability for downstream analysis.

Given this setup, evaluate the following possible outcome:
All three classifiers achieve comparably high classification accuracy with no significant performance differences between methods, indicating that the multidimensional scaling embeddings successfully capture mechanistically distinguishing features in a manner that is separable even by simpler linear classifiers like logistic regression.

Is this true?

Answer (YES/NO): NO